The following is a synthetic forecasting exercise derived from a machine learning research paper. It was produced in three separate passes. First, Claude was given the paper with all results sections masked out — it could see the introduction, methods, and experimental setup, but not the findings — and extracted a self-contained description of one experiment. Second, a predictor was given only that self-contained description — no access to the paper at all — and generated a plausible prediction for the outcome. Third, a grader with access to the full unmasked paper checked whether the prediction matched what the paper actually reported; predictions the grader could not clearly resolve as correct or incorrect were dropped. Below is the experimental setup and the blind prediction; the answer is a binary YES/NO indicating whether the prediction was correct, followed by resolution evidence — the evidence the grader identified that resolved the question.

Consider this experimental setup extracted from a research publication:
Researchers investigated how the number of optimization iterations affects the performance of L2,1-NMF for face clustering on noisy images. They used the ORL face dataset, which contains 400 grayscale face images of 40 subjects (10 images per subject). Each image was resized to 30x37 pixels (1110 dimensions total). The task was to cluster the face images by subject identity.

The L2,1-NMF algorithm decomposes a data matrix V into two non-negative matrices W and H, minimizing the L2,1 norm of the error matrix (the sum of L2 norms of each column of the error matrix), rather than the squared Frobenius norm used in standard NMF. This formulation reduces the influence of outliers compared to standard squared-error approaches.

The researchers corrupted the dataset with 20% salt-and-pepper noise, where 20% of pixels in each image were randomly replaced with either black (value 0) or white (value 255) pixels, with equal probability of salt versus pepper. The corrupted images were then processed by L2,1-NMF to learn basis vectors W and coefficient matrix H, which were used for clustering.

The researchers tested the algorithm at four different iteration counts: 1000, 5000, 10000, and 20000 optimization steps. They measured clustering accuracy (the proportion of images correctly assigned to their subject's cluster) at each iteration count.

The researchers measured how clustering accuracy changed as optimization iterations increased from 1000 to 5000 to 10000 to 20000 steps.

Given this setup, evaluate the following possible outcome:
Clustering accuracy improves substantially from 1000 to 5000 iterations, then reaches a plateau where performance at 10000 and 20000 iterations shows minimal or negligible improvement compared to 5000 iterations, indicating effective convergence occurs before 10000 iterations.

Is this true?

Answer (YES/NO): NO